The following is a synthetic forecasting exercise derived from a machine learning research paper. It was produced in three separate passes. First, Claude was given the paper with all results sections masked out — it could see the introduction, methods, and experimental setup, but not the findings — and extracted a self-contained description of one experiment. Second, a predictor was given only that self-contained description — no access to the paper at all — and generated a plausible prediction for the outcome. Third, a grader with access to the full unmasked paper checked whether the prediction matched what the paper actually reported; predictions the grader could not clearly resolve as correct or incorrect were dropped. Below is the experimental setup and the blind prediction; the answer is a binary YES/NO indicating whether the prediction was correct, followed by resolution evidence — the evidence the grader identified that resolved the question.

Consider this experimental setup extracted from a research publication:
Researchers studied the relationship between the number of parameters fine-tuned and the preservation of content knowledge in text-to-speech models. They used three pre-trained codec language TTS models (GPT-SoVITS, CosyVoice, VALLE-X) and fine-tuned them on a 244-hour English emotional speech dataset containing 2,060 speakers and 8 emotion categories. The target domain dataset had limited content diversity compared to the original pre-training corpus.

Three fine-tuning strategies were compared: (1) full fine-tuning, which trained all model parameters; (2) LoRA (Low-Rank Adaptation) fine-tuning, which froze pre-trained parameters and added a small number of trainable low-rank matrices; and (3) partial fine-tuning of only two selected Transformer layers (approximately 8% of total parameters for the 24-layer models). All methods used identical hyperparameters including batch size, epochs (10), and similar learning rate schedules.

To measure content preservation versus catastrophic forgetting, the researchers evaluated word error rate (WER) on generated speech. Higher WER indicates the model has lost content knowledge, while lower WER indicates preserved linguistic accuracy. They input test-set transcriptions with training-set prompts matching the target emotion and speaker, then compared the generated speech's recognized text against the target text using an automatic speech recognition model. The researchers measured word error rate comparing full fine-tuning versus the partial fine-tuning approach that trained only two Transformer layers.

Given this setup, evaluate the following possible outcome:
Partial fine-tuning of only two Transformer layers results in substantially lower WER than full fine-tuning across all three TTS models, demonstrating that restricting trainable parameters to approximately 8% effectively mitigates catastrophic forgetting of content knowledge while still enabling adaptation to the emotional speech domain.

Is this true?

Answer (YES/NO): YES